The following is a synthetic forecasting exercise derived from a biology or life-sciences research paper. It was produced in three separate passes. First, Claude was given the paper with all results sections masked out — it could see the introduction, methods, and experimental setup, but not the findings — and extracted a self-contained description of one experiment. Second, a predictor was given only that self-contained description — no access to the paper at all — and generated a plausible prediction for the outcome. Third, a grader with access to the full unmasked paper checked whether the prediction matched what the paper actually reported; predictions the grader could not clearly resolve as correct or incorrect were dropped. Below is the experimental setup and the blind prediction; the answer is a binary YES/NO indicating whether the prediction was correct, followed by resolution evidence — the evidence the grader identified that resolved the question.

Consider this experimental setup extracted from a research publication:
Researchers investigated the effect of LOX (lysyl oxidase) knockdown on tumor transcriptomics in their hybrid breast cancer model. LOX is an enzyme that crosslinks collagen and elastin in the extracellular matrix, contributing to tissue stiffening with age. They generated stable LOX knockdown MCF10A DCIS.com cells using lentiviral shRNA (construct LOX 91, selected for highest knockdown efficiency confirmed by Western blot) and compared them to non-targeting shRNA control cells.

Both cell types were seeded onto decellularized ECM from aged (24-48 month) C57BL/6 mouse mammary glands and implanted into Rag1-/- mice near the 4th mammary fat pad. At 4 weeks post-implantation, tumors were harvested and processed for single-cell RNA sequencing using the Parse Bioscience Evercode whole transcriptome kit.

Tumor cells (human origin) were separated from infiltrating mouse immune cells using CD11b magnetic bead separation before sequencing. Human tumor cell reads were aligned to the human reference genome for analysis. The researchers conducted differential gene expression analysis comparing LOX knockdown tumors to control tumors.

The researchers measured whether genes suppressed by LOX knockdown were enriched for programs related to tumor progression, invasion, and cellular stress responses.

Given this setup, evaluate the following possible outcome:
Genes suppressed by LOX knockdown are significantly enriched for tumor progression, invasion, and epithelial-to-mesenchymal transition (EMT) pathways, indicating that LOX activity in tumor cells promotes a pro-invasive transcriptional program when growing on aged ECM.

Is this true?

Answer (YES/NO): YES